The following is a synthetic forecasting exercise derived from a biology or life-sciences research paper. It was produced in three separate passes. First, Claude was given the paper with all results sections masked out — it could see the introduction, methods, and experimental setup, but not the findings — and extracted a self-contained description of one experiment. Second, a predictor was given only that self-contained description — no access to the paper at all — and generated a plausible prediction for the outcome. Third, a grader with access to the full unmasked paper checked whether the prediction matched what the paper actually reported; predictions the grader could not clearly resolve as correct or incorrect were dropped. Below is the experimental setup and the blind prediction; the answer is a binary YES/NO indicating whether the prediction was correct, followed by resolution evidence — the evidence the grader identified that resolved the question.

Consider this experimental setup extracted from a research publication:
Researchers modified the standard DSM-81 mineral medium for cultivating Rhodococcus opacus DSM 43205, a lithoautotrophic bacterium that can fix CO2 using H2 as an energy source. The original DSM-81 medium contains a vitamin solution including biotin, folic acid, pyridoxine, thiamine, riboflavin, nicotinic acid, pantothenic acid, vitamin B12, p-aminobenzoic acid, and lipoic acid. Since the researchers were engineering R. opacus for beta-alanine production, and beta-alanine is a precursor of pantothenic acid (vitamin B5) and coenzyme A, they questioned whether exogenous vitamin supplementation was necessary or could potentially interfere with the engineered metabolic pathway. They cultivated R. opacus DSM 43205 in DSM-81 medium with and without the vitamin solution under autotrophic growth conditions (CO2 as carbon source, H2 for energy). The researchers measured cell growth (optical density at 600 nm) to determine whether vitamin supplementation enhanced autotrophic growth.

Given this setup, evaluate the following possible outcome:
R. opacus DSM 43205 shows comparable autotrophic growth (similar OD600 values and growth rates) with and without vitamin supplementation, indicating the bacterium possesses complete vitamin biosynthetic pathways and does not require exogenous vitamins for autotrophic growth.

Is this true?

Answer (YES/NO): YES